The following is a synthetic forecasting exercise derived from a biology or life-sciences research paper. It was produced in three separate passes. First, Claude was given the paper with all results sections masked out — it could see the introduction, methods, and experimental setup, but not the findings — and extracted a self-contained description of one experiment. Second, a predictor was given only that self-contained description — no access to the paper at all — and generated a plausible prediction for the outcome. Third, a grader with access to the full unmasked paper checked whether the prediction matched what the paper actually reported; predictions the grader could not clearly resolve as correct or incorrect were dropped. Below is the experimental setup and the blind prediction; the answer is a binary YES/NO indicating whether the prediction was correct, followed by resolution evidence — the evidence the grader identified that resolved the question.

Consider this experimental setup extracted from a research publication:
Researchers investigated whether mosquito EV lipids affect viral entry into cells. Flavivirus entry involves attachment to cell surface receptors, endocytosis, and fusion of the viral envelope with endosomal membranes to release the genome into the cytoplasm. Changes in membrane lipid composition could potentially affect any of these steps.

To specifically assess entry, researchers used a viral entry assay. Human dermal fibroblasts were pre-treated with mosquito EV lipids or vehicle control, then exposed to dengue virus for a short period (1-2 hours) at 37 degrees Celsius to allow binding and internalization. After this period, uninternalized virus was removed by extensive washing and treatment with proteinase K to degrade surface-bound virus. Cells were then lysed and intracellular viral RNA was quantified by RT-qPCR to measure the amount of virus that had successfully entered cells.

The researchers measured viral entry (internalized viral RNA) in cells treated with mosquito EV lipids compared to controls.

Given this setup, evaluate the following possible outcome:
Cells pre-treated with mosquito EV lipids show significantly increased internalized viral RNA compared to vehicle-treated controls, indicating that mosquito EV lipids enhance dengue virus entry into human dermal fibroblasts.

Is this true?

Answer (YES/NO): NO